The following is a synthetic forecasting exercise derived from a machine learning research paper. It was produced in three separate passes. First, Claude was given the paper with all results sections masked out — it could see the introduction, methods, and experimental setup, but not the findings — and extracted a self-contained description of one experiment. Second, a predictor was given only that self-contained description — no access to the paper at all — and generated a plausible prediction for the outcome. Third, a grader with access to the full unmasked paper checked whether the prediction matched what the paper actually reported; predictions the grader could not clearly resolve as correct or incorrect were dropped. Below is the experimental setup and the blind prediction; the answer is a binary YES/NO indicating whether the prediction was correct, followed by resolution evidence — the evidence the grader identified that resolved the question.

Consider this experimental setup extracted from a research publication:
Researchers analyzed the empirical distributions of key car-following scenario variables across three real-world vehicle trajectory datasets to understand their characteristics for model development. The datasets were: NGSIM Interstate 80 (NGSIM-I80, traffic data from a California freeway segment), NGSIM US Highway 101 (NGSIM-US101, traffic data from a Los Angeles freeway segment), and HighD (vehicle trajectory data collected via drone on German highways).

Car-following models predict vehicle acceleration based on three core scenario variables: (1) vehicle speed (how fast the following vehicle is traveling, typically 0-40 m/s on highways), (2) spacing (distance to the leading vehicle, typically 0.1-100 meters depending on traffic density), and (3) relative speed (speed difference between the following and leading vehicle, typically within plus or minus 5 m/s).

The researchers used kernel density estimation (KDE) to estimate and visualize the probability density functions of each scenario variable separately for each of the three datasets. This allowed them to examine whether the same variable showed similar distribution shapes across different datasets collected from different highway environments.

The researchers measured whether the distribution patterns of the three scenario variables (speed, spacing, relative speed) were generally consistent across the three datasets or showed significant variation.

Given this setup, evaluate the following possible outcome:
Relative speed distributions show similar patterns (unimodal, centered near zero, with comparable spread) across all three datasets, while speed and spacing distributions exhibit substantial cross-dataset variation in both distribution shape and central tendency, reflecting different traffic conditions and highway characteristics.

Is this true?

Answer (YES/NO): NO